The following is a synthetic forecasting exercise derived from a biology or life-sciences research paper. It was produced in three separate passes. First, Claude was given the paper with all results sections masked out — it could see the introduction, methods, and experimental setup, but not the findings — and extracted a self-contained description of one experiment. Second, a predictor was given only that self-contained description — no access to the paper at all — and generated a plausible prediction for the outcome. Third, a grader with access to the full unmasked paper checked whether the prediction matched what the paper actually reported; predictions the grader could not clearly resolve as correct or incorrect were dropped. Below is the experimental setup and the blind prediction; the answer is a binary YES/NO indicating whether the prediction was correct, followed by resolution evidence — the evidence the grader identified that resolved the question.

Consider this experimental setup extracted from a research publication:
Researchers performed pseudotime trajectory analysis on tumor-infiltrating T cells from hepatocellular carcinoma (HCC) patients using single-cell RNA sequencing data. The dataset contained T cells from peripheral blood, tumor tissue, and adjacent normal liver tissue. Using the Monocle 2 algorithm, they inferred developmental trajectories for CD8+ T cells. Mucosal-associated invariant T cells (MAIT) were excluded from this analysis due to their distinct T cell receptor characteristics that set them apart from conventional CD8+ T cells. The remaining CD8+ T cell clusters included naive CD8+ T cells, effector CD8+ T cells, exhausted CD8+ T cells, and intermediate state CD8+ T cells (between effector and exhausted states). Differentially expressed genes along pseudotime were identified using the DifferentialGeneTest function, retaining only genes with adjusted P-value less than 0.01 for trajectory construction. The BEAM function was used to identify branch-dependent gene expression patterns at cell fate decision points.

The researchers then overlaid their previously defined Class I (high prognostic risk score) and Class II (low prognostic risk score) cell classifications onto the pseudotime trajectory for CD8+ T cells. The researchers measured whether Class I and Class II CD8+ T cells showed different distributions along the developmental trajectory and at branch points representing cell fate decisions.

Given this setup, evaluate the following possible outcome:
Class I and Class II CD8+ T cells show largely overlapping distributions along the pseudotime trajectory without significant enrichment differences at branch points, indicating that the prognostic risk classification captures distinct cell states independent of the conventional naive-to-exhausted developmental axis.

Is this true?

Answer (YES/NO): NO